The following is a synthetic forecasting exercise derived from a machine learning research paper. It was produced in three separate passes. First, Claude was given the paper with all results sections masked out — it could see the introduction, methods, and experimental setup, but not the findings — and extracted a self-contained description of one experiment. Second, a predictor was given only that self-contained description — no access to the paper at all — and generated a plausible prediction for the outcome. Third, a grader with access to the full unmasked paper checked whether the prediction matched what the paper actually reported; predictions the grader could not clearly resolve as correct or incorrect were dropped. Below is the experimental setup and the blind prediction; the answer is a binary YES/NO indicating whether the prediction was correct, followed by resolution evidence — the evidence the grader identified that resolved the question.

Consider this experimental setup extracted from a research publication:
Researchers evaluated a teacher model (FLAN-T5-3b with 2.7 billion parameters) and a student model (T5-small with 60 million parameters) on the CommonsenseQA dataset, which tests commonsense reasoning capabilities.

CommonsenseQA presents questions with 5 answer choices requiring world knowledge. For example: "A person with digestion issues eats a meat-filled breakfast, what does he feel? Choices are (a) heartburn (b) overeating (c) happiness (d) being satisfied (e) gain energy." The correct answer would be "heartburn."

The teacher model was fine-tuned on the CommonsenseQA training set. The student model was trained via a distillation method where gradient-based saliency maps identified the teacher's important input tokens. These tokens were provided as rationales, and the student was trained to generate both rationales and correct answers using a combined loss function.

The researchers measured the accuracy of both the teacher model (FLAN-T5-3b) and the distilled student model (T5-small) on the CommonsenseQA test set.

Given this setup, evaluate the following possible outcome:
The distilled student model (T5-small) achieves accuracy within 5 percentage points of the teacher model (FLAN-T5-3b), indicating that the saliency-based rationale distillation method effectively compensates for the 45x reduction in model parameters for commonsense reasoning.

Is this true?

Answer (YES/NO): NO